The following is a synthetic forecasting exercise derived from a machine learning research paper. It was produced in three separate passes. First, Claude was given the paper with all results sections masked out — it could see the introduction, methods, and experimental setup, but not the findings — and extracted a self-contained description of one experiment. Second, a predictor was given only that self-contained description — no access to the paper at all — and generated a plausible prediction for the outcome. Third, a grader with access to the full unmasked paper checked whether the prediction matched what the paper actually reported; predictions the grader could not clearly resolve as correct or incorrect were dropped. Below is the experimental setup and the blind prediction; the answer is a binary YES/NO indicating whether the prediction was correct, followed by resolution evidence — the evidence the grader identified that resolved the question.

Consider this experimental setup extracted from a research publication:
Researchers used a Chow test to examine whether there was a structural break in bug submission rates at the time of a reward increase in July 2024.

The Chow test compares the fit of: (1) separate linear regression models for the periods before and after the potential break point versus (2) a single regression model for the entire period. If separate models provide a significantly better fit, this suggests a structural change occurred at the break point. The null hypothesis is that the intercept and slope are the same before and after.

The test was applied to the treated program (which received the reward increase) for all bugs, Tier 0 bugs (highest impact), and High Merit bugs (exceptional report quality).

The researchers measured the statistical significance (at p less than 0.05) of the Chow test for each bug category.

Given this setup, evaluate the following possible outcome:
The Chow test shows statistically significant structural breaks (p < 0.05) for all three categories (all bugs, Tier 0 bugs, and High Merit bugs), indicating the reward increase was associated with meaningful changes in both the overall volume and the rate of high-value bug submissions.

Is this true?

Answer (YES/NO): YES